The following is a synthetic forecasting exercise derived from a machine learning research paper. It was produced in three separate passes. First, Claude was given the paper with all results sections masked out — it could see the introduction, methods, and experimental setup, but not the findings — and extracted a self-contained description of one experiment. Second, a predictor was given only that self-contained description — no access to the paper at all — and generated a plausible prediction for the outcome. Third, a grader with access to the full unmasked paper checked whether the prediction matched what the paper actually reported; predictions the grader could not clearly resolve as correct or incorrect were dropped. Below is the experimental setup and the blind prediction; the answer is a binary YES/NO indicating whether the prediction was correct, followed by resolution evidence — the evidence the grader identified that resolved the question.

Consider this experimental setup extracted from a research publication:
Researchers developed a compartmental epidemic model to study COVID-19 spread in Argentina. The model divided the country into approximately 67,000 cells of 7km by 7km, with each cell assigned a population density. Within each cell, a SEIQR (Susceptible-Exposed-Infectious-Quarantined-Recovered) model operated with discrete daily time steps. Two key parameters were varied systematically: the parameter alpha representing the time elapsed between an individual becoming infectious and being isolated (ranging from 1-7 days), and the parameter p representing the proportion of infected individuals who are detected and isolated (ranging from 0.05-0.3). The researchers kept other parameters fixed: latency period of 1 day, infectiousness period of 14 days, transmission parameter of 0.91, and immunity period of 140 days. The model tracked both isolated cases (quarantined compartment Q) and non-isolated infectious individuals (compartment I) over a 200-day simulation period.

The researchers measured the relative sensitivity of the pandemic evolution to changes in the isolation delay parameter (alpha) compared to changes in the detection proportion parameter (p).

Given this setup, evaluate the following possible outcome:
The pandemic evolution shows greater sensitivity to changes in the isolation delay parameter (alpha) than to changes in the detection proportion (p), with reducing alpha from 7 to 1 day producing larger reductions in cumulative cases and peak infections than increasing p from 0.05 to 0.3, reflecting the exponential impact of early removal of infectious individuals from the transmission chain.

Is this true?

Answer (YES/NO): NO